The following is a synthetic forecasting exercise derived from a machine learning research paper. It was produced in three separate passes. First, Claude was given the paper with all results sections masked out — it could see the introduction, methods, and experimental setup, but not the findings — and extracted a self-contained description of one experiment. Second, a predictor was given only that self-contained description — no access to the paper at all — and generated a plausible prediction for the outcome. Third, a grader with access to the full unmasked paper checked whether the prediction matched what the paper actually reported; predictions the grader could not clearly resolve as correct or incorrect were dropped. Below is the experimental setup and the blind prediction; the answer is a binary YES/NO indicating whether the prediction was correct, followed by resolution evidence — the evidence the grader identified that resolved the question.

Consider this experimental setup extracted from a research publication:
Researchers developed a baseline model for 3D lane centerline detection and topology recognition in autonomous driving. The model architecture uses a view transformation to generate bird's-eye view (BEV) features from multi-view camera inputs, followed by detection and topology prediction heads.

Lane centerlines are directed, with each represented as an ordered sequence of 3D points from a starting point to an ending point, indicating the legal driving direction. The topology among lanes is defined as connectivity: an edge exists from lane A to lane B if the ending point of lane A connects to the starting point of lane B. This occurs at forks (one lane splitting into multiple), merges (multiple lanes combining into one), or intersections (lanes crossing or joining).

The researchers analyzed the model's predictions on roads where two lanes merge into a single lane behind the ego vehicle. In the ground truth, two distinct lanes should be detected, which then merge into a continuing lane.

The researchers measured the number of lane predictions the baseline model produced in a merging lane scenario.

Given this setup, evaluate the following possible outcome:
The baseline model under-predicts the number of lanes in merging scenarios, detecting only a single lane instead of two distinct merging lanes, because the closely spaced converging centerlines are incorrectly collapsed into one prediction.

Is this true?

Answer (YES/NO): NO